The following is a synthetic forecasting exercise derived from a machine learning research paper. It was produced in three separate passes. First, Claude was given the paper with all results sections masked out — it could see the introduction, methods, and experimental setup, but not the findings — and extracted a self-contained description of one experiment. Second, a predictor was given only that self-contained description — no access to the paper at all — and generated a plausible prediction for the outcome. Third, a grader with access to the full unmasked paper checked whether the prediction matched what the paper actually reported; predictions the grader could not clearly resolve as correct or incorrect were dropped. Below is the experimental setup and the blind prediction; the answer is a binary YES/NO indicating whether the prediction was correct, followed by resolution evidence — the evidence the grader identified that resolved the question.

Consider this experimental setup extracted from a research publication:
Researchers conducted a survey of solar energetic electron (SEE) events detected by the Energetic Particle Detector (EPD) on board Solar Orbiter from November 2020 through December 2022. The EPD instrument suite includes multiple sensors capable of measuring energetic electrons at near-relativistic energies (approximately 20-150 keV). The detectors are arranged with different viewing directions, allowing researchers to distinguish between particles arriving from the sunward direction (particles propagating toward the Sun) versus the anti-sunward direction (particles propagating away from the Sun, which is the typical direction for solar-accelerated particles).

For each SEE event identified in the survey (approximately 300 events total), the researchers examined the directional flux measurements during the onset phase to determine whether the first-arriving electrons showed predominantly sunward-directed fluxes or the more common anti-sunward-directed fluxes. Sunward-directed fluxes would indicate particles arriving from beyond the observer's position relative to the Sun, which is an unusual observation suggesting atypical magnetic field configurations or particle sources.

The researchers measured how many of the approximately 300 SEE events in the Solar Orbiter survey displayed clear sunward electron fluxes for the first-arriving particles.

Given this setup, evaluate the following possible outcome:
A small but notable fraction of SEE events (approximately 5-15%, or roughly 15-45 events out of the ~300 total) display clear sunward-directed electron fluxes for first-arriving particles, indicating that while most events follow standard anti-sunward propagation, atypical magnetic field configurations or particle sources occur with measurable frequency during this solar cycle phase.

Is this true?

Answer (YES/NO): NO